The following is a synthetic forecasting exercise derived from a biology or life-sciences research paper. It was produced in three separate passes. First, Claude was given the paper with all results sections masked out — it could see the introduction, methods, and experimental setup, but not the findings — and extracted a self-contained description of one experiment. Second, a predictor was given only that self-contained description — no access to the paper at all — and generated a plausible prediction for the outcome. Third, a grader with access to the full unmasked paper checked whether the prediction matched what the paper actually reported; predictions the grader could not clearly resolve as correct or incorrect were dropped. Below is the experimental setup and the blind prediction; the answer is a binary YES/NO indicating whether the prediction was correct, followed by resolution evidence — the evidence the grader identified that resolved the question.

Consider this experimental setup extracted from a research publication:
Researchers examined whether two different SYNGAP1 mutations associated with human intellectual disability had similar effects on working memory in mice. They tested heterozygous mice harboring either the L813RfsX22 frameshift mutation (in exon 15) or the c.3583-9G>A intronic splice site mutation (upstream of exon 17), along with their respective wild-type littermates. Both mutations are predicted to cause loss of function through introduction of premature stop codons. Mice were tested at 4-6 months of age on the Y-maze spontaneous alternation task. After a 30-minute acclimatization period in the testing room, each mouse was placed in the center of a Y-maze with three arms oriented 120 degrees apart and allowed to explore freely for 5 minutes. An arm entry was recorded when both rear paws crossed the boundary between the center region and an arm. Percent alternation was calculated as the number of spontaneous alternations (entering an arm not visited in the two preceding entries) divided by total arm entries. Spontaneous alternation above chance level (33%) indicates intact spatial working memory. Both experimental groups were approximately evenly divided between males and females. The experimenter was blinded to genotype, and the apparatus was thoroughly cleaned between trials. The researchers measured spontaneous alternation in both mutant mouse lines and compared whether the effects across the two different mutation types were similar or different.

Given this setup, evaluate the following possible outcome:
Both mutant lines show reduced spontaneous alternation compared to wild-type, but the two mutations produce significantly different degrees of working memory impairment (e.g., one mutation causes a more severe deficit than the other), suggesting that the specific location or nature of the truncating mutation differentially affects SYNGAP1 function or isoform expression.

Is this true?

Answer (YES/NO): NO